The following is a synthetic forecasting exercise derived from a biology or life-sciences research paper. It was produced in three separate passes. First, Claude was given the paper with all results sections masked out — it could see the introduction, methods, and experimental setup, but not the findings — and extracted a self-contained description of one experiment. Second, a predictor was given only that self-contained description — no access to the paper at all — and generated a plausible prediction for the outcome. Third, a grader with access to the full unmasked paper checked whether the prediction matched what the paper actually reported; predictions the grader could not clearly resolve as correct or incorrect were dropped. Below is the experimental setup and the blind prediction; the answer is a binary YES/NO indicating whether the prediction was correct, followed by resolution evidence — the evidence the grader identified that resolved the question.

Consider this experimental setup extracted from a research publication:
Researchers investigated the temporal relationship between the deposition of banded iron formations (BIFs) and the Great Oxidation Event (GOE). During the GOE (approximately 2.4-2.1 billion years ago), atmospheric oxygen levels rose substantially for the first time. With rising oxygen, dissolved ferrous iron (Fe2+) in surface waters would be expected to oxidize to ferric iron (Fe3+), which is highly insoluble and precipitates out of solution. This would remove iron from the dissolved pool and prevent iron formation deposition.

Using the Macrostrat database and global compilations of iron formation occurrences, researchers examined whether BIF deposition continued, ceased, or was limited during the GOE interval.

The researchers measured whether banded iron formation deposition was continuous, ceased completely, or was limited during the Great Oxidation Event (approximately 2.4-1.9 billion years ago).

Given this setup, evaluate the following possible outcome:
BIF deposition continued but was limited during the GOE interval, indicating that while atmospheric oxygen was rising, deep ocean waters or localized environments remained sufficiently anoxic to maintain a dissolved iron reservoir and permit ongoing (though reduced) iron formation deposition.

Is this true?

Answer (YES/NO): YES